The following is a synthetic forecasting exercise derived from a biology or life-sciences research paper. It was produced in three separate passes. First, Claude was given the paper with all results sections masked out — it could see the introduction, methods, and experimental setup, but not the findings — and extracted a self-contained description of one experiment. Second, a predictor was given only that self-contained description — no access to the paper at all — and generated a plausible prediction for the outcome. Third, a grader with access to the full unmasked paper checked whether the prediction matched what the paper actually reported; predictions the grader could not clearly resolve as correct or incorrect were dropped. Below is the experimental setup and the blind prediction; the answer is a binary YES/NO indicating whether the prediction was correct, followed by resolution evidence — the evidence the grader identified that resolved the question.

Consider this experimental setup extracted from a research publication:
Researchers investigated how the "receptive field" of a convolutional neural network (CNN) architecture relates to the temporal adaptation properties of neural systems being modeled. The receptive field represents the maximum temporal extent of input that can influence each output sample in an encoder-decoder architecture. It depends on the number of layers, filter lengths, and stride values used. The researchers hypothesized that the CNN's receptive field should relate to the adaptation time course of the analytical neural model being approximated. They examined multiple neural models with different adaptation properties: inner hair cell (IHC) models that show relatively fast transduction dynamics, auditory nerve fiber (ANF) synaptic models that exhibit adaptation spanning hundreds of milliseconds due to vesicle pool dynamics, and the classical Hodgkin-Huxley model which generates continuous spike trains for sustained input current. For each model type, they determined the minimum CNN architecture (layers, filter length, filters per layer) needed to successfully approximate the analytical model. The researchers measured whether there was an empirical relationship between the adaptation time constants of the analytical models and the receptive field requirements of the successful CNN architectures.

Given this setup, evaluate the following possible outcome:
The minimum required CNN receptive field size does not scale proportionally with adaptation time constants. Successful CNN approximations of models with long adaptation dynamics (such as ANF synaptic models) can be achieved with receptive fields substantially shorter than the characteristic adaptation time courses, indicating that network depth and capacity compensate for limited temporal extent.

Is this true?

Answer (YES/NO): NO